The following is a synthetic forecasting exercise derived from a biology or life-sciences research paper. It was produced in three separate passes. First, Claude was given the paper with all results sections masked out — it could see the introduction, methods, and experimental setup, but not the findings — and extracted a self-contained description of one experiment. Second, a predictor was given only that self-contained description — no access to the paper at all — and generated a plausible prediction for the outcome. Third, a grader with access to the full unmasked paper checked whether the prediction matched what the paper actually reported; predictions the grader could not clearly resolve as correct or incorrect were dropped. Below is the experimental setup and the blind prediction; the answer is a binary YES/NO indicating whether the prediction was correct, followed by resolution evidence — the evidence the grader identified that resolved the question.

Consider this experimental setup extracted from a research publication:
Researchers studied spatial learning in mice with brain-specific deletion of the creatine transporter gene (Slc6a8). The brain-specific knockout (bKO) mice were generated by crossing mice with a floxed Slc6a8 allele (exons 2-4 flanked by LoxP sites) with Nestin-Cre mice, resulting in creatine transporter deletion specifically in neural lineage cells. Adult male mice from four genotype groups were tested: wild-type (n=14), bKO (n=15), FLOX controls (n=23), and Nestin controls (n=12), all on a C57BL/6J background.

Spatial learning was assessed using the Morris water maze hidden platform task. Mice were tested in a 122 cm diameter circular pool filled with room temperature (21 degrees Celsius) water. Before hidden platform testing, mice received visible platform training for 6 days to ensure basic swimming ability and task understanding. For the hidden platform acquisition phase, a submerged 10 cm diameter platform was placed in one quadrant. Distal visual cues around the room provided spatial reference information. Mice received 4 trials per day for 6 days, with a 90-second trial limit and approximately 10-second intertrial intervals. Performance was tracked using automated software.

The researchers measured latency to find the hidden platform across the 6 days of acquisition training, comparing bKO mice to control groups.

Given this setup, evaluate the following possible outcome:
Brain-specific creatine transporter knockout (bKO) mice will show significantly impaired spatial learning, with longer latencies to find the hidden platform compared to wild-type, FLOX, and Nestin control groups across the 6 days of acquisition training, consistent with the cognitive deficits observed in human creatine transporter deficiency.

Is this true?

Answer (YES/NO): YES